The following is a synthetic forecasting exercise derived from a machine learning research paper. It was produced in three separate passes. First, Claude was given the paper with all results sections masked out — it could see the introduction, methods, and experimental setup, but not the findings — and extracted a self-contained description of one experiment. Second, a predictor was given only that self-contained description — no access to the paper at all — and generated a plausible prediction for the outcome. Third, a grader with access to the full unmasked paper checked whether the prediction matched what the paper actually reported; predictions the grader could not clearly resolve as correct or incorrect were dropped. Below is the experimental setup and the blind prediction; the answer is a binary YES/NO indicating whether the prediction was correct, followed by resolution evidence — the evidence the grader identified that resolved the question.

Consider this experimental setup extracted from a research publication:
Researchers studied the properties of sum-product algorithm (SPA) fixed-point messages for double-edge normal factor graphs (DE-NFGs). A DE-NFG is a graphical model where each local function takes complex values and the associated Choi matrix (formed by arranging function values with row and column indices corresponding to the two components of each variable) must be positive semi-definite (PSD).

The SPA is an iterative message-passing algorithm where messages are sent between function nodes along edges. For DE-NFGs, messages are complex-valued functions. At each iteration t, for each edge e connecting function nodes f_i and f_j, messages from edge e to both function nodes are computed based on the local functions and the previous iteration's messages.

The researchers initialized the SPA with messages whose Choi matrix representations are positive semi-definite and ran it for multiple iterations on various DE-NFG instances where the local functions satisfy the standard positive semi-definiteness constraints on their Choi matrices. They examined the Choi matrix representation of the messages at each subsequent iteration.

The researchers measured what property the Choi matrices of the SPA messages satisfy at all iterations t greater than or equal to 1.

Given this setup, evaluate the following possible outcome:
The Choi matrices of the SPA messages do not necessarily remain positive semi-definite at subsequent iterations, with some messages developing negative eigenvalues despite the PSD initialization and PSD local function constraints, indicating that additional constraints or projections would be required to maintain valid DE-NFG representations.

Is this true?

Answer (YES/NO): NO